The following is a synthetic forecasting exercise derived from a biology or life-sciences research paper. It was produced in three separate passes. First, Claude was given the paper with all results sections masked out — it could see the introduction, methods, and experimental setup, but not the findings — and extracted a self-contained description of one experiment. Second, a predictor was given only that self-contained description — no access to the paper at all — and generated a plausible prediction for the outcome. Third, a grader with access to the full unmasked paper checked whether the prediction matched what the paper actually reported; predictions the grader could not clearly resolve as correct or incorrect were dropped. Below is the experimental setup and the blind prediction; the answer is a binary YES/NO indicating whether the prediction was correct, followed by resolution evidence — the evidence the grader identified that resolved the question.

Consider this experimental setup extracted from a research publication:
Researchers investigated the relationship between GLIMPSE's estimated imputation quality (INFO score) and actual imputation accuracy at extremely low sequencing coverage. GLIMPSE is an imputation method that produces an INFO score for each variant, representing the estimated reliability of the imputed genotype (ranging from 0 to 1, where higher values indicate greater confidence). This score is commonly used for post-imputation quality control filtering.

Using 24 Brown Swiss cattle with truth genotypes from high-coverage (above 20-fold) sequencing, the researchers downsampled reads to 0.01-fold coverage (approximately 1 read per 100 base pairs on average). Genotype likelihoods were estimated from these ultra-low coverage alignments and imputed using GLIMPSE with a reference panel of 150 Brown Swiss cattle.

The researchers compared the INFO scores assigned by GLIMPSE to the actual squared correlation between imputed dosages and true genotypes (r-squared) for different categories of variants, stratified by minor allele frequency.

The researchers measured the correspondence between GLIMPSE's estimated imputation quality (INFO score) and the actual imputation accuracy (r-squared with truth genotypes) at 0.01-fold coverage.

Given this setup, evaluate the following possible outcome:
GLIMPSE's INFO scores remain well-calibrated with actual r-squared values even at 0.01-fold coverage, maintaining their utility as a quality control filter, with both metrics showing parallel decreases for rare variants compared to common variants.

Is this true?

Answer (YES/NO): NO